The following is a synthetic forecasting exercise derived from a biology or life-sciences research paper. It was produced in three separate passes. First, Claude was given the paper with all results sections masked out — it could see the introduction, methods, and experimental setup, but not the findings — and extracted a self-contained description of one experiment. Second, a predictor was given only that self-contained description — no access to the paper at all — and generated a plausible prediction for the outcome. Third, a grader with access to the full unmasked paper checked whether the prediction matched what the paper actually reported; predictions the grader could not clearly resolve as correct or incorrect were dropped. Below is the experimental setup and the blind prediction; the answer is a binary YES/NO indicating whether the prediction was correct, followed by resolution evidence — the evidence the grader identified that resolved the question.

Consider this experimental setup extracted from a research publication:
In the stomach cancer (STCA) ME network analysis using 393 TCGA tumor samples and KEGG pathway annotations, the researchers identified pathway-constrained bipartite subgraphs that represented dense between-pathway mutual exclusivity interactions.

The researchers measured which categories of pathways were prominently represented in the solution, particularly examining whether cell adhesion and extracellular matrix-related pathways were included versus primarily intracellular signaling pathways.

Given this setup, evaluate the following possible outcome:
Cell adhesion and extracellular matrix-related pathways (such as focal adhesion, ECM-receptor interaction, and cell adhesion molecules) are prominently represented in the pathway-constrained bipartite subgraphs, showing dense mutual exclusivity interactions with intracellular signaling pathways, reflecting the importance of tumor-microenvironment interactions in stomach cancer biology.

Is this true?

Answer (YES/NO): YES